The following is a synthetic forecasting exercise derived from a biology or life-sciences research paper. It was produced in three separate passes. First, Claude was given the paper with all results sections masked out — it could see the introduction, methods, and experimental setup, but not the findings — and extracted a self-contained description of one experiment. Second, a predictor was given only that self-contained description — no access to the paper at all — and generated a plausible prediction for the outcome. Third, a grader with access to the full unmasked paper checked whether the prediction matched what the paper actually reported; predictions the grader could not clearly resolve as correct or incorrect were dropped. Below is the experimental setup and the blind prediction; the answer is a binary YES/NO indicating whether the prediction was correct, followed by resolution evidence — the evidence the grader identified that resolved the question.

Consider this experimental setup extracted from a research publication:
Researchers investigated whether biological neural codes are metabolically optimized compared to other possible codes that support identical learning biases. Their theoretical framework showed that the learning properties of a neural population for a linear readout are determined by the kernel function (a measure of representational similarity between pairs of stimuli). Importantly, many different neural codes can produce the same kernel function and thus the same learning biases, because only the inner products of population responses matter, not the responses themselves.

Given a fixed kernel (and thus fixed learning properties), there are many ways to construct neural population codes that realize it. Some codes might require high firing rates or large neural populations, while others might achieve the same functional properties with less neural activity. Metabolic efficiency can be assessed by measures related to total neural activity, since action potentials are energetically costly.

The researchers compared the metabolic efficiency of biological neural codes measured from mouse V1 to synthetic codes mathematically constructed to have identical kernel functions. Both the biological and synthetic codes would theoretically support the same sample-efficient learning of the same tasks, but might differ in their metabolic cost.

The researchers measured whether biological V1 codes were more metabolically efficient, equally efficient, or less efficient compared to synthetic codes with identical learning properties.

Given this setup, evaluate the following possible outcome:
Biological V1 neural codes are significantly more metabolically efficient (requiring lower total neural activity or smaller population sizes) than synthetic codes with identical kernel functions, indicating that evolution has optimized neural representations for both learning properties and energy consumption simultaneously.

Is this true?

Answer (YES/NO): YES